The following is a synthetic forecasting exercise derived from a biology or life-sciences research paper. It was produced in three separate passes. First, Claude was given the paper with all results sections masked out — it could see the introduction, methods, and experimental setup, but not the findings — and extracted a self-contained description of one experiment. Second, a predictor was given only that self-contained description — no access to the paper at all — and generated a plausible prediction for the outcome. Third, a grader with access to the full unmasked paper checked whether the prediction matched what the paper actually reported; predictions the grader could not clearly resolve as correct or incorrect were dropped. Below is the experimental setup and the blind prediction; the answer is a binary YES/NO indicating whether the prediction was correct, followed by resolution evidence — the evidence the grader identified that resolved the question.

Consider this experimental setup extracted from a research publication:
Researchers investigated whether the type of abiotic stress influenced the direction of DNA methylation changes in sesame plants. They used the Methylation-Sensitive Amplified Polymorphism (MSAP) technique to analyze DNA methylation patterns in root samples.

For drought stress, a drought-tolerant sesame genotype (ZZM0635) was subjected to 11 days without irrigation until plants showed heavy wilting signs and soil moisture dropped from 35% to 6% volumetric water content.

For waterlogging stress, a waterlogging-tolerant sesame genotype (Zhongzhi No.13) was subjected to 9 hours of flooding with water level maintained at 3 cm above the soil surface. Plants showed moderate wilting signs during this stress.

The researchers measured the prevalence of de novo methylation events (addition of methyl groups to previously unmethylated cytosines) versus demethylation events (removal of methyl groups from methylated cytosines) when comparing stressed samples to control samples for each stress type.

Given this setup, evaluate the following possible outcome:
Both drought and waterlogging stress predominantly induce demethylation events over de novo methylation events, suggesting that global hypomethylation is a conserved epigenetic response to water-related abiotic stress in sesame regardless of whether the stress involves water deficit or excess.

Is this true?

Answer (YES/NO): NO